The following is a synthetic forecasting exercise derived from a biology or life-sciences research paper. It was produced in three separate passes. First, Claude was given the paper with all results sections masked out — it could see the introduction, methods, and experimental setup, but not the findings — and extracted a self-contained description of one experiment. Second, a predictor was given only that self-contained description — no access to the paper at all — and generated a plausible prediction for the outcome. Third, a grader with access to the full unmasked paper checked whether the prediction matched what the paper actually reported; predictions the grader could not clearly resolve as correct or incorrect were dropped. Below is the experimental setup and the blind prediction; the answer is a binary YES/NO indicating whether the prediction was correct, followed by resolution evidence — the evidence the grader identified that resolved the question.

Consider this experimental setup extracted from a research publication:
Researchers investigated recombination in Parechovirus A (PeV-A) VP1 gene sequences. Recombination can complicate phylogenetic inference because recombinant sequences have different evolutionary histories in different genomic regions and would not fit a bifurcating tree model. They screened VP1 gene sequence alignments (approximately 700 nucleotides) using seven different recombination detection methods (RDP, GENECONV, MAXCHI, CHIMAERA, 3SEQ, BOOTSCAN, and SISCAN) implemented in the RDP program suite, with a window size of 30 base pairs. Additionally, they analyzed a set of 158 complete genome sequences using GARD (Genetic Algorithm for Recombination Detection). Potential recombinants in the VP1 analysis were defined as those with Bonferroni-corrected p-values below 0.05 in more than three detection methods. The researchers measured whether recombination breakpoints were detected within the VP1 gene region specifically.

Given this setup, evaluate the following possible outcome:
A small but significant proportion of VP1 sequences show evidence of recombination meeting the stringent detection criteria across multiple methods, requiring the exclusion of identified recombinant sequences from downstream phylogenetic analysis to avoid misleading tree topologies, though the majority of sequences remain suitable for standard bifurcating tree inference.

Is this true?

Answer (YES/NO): NO